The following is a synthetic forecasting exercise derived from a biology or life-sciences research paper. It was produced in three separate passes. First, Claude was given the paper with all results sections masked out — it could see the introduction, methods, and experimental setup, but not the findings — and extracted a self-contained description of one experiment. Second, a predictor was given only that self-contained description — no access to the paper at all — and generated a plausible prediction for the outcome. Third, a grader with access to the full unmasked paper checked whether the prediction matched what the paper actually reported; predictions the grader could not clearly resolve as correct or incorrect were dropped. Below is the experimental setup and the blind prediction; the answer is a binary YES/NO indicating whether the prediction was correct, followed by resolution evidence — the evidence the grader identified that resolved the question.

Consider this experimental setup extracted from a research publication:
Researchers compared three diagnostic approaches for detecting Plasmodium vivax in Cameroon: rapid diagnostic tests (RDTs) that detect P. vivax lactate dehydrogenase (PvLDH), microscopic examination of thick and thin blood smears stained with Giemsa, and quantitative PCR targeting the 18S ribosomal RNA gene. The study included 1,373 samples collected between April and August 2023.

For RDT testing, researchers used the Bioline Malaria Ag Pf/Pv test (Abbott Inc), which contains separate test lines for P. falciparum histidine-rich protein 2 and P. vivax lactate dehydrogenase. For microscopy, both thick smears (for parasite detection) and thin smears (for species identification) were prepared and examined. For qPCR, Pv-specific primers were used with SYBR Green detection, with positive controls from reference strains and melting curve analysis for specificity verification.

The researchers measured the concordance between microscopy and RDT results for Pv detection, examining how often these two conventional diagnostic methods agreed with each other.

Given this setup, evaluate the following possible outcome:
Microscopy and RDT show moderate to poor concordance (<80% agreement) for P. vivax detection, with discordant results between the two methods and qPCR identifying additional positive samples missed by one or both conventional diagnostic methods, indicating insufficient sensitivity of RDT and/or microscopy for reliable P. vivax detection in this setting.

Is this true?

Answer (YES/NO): NO